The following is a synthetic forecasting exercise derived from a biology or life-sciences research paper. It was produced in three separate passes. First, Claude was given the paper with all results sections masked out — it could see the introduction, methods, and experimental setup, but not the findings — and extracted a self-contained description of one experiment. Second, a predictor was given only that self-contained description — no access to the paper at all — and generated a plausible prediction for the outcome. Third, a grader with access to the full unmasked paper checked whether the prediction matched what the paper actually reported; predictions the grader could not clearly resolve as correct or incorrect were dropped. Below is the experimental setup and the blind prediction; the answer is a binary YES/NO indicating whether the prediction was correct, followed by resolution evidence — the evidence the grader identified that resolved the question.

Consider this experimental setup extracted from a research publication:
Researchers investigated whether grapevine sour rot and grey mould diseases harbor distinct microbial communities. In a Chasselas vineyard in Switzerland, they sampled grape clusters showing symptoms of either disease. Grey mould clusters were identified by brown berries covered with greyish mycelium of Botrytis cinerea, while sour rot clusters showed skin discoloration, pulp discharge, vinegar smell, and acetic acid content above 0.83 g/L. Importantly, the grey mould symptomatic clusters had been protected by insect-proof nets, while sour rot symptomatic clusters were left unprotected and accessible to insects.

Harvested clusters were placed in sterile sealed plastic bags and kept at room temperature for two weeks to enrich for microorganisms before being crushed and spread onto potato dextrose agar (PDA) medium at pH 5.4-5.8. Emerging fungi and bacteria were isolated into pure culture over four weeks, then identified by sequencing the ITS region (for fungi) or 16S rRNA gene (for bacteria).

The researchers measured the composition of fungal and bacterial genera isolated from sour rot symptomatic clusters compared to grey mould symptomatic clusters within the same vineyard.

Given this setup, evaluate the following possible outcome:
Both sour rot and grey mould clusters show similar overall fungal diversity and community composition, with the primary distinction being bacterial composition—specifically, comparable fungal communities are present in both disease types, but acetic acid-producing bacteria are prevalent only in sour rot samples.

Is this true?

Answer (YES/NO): NO